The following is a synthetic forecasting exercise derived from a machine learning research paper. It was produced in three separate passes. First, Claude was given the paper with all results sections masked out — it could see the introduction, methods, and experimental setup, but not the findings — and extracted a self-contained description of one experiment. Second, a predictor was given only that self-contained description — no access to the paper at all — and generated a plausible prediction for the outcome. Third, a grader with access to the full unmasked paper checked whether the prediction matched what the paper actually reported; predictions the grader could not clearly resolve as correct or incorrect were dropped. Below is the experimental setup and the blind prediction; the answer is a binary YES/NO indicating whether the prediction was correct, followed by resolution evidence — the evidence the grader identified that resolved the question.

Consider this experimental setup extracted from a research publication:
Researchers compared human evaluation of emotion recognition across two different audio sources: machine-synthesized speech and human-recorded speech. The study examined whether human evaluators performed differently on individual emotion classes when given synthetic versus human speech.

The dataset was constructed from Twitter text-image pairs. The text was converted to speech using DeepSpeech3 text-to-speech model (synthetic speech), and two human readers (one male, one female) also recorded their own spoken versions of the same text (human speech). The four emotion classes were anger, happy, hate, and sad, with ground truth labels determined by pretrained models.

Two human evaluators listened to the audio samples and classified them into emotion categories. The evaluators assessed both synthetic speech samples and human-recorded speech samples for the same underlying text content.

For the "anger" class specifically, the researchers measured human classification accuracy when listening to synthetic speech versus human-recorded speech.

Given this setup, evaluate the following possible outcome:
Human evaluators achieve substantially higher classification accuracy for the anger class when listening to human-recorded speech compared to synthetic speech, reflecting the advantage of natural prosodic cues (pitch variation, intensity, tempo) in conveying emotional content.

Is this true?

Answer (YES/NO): NO